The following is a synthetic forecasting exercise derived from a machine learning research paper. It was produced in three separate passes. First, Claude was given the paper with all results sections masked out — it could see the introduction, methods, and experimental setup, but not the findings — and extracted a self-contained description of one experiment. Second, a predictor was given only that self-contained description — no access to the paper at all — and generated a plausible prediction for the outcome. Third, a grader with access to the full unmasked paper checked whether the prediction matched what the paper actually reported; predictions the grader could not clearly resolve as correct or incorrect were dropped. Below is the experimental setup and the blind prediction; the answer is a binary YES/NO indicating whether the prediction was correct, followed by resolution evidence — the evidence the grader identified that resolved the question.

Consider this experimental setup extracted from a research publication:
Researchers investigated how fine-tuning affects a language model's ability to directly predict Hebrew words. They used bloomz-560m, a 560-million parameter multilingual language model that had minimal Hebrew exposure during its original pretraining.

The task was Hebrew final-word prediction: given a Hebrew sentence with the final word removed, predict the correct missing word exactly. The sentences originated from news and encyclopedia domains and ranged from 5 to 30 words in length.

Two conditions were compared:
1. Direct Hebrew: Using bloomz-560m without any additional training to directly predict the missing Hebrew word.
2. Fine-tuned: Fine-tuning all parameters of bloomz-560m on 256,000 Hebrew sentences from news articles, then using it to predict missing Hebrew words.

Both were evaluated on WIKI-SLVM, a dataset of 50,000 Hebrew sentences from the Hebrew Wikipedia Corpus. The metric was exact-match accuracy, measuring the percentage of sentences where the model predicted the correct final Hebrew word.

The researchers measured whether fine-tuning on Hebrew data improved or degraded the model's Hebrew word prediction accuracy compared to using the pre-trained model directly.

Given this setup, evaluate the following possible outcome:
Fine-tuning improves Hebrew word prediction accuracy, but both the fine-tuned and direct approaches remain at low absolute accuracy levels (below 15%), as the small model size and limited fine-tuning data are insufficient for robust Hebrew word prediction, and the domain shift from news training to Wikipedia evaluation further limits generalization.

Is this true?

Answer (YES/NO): NO